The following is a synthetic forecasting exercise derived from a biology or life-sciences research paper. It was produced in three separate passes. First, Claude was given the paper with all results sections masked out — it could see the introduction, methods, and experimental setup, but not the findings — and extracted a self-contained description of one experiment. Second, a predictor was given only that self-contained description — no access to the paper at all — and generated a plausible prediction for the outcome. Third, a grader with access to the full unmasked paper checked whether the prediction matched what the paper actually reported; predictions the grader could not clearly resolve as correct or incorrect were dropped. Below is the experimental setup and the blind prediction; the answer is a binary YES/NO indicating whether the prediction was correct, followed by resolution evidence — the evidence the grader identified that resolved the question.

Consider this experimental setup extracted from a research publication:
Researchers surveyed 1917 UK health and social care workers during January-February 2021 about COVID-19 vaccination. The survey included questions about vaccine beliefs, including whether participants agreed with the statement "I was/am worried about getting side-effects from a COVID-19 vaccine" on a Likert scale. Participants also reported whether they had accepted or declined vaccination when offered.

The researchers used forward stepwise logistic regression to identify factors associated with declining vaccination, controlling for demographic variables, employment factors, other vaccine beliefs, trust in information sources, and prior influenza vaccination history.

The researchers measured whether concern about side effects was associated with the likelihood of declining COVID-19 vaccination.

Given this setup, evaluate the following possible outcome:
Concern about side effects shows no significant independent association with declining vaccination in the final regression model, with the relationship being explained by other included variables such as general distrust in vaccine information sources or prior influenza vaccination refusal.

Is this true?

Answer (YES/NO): NO